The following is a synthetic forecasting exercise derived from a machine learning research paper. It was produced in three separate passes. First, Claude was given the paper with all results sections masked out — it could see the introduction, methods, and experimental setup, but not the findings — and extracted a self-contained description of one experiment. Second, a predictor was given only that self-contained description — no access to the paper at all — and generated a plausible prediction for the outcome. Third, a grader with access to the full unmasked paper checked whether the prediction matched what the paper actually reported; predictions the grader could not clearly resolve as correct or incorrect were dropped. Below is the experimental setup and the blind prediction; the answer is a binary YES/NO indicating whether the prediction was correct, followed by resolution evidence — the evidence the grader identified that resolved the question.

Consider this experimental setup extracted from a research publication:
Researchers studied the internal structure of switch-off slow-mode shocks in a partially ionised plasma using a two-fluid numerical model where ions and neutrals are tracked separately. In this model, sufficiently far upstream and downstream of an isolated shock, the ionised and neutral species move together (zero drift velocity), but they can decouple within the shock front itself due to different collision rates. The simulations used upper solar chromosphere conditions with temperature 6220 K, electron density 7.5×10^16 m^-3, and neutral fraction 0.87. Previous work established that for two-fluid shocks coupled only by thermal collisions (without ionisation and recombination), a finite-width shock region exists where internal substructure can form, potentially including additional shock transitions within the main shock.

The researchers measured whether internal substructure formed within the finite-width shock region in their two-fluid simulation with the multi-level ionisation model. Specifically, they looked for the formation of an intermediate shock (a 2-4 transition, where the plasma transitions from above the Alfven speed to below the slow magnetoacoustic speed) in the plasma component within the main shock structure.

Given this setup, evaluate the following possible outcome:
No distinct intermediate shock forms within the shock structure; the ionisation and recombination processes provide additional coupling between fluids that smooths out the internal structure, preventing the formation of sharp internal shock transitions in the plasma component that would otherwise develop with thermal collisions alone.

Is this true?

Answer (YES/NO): NO